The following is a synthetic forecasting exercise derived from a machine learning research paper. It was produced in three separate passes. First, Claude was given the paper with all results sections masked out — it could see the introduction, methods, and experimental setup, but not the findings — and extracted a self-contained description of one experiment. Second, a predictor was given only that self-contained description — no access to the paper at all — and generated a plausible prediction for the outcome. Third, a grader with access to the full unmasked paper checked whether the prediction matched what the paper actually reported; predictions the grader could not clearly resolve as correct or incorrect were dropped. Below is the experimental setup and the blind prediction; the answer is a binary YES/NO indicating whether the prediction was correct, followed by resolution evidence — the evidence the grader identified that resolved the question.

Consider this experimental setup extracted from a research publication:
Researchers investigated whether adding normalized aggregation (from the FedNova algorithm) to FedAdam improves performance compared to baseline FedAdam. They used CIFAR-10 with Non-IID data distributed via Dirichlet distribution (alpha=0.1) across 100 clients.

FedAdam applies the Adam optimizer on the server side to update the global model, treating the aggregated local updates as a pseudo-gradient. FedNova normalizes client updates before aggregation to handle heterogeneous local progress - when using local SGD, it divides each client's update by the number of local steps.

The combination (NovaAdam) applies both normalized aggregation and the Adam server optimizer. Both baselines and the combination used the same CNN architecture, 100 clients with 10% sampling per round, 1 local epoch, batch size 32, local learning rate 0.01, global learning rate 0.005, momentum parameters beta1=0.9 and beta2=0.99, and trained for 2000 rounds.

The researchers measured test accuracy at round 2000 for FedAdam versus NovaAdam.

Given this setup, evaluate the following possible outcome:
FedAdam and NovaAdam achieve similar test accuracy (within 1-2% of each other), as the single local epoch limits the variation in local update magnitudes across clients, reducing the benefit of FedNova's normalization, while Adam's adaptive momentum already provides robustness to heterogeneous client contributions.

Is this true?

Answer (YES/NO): NO